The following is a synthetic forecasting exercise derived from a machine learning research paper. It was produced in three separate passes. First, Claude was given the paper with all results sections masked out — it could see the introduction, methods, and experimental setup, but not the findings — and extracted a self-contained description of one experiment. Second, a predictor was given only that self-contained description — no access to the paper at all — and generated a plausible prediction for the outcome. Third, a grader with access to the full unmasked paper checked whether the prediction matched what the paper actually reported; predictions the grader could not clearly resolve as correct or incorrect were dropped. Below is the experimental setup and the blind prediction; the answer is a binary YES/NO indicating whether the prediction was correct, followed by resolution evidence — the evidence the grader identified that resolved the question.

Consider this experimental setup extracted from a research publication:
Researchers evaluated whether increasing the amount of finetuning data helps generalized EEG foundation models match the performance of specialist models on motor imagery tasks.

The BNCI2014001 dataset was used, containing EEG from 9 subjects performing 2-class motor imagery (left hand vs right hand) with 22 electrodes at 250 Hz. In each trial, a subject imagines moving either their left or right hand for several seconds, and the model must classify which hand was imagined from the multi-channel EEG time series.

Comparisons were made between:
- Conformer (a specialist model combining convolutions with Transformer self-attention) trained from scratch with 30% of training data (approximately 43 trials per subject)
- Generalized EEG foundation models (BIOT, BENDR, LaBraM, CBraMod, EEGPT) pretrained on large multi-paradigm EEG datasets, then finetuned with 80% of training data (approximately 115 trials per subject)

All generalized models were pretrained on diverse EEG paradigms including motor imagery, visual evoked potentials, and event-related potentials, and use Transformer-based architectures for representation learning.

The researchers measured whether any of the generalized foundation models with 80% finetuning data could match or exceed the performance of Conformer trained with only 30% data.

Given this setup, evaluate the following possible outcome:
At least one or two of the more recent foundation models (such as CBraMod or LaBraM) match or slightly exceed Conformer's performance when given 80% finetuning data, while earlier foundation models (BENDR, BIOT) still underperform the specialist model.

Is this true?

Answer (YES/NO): NO